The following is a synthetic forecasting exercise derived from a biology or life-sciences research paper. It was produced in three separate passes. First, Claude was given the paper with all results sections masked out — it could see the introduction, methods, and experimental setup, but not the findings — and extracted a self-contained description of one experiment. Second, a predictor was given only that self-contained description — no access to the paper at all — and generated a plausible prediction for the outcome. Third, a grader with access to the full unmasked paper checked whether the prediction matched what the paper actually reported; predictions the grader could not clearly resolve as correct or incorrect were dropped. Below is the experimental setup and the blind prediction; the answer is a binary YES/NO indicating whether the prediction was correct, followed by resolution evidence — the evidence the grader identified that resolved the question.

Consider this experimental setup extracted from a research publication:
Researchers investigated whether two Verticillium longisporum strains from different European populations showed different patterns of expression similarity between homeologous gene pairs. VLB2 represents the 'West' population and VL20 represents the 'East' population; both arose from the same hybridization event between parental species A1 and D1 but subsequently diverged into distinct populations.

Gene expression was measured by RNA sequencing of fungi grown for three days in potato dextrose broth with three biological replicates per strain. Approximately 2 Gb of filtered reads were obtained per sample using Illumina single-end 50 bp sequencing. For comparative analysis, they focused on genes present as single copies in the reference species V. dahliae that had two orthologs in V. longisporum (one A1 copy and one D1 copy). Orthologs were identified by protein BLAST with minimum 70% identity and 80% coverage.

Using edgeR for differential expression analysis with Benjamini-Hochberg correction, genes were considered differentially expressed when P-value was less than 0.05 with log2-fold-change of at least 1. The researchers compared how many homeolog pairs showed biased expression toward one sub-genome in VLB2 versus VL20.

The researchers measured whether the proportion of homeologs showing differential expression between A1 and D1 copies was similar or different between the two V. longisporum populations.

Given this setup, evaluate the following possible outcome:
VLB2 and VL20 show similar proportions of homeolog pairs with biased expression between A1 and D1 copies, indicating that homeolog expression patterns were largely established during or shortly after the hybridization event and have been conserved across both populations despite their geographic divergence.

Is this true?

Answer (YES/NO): YES